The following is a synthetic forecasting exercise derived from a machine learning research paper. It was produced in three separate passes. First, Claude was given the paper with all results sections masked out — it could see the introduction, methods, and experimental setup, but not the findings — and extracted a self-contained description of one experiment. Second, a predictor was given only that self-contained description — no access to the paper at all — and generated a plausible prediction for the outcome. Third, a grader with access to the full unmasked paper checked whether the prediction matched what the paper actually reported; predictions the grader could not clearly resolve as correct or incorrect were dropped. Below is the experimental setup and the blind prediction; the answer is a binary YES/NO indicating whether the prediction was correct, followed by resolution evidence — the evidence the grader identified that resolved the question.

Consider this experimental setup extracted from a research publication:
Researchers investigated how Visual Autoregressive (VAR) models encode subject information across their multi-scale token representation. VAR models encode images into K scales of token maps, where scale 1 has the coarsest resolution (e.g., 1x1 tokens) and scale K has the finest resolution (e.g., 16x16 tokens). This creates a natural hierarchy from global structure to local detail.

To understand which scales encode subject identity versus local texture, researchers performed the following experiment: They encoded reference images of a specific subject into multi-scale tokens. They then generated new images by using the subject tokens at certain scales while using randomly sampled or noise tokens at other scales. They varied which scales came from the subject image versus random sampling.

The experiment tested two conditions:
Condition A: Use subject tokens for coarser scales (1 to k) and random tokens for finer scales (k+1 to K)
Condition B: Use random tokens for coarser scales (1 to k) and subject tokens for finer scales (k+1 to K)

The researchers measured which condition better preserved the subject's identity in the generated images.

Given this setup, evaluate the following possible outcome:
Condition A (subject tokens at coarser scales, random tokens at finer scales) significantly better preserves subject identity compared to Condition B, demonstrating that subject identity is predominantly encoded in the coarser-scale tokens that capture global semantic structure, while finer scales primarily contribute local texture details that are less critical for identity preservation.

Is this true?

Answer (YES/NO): YES